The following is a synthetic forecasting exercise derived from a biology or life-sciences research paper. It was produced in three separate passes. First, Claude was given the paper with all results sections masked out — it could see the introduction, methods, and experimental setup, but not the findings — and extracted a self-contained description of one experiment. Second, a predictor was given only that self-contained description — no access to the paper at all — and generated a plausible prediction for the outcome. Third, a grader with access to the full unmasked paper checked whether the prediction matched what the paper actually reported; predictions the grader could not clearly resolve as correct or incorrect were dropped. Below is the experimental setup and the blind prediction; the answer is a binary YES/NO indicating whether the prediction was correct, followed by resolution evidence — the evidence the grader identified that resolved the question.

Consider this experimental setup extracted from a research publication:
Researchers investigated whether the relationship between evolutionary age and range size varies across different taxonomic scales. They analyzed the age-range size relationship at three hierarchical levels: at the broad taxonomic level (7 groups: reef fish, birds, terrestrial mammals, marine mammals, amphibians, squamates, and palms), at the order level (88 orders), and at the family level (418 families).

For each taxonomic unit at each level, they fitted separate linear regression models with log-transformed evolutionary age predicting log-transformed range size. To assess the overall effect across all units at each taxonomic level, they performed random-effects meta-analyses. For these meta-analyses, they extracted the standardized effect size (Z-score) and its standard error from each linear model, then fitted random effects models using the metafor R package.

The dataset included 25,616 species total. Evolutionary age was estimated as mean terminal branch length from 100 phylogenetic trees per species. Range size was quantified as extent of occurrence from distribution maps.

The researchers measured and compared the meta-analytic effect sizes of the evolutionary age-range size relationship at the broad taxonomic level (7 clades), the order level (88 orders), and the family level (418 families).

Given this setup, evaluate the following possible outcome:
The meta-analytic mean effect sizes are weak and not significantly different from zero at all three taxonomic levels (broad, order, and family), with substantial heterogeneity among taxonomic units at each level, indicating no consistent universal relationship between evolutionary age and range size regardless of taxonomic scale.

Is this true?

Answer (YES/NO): NO